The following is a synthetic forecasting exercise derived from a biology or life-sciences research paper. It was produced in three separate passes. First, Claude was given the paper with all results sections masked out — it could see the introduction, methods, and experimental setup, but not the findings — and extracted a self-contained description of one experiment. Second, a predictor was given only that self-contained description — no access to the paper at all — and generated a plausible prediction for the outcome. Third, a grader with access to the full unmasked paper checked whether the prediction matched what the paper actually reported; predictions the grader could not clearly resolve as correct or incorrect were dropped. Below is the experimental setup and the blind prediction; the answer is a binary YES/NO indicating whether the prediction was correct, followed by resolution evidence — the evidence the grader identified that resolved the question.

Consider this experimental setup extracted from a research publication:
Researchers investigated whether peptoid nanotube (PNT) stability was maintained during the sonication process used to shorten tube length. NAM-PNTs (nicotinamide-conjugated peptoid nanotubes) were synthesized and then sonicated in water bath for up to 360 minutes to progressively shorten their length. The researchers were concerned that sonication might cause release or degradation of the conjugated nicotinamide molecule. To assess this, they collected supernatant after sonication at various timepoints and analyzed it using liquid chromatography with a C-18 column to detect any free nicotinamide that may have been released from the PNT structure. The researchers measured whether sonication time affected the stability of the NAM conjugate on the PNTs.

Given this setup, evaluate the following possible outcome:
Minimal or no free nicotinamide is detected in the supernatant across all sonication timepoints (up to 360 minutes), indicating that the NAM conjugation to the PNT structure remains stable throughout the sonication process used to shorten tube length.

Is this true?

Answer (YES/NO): YES